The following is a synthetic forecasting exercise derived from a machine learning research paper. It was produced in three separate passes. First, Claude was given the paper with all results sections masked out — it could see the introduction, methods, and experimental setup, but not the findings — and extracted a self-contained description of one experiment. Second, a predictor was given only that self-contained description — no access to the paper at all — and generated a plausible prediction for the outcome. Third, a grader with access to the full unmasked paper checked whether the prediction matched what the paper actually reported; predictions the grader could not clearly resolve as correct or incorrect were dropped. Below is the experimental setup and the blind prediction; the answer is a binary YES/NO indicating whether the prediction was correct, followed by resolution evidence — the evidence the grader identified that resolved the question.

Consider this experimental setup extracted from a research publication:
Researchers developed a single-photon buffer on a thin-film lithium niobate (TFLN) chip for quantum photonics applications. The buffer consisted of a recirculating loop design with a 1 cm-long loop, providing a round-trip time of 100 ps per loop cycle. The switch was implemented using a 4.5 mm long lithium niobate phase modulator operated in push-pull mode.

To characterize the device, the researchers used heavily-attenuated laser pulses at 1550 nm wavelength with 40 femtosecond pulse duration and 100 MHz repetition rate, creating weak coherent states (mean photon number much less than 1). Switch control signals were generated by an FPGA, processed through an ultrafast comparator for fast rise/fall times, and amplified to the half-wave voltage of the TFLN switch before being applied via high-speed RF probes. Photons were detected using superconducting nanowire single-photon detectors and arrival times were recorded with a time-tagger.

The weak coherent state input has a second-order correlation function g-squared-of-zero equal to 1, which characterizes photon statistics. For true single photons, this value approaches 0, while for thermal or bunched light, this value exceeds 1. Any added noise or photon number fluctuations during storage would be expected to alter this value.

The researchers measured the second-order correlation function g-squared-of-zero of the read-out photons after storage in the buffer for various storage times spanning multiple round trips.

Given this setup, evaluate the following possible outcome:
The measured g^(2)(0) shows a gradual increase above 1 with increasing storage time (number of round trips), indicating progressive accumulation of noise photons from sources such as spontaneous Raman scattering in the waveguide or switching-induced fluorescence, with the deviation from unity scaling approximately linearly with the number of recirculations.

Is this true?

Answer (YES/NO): NO